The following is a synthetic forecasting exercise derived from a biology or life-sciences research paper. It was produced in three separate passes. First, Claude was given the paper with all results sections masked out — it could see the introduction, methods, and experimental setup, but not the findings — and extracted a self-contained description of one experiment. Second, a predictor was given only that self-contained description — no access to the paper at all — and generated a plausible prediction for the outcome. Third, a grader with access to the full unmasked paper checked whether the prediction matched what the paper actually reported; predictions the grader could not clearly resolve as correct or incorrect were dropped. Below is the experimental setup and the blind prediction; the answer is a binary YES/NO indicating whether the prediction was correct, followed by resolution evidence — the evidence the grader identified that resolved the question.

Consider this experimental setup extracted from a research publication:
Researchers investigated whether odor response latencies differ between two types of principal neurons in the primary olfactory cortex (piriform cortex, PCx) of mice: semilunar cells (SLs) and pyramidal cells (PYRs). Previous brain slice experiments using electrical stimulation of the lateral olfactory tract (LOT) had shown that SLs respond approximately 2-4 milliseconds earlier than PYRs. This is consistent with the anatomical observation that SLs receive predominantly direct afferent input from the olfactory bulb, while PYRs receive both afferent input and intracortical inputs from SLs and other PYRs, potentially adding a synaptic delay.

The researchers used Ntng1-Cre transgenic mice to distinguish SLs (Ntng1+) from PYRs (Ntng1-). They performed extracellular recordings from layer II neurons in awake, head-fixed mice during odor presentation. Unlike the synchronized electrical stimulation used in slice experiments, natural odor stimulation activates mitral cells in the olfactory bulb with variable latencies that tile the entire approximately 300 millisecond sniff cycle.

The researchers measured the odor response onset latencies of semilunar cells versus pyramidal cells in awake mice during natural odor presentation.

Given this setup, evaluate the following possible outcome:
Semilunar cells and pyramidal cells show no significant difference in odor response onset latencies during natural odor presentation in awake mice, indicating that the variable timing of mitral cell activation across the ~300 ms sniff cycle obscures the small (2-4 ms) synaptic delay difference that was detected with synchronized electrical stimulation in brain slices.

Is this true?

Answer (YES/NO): YES